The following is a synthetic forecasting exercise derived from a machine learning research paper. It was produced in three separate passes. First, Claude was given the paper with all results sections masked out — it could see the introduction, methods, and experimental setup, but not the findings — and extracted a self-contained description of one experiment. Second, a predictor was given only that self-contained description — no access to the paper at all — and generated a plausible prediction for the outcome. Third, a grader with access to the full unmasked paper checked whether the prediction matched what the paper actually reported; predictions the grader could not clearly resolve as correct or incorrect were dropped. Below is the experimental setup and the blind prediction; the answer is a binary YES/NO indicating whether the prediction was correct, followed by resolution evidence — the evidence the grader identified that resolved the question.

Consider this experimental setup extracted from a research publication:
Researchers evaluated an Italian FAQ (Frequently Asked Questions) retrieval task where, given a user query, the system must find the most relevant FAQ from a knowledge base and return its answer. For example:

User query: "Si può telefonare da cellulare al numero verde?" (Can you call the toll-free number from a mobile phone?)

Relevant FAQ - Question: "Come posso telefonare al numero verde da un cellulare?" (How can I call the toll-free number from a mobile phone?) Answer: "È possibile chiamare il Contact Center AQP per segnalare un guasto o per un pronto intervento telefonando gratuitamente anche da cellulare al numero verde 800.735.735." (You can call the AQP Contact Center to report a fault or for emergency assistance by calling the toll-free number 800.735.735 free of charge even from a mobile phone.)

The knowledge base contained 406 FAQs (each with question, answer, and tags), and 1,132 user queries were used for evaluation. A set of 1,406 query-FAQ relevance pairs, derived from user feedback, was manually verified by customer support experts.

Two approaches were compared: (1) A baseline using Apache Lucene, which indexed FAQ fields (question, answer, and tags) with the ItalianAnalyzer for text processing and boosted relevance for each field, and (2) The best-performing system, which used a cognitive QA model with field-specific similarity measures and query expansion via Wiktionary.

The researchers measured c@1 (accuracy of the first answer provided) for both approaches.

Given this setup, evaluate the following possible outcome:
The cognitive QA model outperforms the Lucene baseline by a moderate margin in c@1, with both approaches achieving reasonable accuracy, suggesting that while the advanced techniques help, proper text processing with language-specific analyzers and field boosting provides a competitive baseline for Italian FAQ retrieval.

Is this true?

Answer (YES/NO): YES